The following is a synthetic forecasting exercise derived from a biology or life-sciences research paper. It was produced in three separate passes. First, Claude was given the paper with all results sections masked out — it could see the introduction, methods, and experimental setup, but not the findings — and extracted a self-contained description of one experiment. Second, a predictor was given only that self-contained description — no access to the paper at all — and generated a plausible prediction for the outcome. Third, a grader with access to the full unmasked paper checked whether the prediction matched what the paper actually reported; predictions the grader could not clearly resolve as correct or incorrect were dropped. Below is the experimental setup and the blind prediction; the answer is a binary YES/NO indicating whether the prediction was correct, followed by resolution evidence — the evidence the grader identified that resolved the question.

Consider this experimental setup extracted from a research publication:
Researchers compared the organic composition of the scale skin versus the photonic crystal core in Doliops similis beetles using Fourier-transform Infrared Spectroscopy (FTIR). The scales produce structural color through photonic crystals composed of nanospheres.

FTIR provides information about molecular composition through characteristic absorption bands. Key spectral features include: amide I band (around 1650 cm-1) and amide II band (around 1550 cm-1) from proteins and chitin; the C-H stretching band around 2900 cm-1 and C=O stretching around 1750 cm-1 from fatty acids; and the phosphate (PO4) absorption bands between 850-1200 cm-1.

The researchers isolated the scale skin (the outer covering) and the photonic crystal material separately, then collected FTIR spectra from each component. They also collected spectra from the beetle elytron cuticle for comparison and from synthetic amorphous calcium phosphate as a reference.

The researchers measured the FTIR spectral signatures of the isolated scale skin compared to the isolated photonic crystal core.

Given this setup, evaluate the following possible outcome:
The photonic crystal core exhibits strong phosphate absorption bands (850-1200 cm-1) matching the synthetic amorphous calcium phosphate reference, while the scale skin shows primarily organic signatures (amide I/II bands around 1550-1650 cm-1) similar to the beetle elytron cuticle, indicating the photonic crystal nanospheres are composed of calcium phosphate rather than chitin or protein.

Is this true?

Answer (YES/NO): YES